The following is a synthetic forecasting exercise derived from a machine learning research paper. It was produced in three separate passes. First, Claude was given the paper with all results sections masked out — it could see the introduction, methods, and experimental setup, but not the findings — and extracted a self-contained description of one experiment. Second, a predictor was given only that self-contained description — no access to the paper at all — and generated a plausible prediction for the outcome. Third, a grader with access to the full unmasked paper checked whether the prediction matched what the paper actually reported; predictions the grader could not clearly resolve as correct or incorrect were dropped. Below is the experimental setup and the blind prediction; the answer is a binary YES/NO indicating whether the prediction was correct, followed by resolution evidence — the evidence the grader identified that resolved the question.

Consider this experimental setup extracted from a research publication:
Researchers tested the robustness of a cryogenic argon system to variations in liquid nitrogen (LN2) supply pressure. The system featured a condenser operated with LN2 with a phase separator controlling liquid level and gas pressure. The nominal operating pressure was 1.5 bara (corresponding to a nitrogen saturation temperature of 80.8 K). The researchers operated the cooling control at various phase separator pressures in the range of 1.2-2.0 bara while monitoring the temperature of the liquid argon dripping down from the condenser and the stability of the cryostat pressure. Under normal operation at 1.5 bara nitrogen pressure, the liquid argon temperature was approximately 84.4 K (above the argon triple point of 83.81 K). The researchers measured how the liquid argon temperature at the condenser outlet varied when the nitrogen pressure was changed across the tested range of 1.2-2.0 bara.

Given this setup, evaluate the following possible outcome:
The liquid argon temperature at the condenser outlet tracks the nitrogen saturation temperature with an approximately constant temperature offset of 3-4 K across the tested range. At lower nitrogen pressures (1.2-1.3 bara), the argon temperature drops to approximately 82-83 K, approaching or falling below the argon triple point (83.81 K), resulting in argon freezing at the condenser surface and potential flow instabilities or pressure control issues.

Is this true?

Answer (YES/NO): NO